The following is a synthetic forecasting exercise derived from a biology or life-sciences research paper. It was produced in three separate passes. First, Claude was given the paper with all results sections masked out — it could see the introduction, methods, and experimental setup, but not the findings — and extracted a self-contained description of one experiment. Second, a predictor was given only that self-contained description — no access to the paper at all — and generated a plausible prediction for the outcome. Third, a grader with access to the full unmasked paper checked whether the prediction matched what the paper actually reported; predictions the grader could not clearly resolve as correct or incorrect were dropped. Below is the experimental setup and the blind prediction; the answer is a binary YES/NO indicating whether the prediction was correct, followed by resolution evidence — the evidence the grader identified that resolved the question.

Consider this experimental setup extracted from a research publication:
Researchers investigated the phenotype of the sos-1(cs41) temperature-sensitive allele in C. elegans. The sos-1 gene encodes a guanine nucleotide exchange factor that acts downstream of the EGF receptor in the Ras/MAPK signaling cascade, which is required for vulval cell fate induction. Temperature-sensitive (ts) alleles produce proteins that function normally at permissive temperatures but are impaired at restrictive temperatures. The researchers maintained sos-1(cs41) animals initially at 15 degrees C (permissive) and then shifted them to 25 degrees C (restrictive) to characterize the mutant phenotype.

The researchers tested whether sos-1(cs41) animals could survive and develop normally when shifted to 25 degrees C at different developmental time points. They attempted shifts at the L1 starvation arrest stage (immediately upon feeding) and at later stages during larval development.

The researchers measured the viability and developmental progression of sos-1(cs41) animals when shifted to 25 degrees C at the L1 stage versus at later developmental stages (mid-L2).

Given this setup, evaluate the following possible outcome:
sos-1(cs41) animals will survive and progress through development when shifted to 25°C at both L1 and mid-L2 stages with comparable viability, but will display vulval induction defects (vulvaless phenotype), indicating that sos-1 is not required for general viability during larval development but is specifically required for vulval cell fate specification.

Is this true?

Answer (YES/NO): NO